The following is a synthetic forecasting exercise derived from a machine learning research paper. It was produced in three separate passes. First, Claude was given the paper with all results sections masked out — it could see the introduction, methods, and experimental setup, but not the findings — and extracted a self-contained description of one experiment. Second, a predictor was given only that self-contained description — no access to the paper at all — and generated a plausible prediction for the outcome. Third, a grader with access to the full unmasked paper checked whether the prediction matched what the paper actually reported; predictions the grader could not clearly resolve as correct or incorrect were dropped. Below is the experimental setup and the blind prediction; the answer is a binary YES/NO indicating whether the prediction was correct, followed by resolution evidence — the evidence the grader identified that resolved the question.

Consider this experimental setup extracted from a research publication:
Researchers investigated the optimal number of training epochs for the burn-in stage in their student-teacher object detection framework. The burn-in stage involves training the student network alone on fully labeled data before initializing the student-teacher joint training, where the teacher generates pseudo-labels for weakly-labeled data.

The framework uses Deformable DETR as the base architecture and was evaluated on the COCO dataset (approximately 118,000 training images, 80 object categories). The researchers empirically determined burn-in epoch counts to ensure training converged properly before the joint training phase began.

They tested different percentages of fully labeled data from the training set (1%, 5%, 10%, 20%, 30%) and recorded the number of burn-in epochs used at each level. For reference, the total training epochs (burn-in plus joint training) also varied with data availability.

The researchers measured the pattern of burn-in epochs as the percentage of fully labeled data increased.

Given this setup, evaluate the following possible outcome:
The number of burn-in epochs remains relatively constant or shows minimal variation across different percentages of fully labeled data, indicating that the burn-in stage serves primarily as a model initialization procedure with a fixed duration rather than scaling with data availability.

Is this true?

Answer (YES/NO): NO